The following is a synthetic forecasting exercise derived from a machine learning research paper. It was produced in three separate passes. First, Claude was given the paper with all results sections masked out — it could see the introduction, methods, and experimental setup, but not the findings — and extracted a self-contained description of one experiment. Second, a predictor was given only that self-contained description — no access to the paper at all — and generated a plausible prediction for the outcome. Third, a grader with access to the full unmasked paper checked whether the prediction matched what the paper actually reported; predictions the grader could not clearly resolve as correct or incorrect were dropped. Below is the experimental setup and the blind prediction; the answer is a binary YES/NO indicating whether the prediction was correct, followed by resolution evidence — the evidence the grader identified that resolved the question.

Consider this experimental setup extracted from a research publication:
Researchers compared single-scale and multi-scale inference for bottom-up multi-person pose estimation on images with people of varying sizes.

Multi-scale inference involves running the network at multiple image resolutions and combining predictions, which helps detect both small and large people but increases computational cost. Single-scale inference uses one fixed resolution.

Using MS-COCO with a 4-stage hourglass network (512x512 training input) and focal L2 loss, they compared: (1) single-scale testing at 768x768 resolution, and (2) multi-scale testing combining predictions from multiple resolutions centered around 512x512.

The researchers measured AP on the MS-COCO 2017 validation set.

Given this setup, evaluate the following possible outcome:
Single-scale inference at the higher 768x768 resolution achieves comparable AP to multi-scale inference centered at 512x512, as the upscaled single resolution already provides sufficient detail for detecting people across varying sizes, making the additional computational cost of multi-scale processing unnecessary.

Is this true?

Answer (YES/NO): NO